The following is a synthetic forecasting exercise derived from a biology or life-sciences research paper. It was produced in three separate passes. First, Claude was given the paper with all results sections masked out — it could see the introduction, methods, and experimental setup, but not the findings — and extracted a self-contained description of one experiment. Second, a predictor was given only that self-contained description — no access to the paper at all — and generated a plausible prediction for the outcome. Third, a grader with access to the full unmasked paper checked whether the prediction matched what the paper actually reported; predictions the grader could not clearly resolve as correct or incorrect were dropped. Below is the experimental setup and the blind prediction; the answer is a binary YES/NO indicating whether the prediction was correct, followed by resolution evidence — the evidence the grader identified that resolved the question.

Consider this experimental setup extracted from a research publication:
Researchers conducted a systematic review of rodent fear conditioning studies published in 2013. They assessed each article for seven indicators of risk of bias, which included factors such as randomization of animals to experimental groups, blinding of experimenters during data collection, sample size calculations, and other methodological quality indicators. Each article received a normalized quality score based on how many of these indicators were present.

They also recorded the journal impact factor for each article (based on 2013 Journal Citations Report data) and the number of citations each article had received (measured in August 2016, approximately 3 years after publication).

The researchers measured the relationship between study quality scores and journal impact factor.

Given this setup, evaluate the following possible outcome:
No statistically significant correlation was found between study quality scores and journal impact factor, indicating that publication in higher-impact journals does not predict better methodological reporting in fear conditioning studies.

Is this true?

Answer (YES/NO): NO